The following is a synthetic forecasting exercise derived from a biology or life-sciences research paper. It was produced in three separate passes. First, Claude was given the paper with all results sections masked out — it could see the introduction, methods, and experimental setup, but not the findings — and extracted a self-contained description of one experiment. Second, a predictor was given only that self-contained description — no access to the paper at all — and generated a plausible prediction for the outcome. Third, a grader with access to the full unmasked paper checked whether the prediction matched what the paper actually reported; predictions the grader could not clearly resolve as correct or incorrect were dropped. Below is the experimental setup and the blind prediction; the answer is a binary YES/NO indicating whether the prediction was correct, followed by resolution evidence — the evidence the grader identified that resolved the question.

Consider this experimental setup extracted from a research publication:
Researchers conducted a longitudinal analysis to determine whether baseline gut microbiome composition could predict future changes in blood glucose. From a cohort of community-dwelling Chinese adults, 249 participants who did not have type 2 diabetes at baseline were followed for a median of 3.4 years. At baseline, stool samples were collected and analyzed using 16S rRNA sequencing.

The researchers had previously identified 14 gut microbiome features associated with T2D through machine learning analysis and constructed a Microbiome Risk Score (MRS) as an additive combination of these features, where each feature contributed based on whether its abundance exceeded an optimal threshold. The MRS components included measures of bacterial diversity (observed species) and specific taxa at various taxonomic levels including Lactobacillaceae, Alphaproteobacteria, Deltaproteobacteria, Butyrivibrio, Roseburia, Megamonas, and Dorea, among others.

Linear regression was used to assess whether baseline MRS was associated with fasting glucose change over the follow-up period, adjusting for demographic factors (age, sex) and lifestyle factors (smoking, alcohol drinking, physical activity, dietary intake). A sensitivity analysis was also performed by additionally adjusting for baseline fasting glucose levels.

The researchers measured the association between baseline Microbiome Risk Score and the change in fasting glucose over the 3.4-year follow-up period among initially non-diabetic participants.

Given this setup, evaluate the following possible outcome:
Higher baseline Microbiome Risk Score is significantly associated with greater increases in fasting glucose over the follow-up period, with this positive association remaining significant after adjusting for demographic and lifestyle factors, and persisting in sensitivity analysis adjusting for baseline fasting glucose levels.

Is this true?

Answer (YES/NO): YES